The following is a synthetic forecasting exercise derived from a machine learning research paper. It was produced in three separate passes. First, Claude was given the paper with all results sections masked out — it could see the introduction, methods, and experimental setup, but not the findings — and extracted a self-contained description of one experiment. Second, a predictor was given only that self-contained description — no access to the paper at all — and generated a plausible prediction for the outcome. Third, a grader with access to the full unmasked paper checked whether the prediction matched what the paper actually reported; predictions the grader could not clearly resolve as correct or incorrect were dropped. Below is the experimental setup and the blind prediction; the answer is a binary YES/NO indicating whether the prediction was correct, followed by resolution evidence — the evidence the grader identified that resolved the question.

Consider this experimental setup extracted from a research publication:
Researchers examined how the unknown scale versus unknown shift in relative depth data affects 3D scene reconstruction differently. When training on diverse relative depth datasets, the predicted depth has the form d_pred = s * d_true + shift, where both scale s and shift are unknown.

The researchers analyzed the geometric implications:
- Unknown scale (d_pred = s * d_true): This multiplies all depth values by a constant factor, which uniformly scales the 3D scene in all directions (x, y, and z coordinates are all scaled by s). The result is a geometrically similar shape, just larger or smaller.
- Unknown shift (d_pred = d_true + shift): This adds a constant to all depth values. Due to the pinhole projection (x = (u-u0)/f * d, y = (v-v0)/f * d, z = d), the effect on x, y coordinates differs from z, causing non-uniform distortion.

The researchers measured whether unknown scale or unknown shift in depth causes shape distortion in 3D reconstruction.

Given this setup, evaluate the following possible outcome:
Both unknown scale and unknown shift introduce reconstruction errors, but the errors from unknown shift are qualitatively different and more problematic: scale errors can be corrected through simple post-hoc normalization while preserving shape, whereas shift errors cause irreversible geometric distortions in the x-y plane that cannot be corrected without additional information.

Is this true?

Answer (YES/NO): NO